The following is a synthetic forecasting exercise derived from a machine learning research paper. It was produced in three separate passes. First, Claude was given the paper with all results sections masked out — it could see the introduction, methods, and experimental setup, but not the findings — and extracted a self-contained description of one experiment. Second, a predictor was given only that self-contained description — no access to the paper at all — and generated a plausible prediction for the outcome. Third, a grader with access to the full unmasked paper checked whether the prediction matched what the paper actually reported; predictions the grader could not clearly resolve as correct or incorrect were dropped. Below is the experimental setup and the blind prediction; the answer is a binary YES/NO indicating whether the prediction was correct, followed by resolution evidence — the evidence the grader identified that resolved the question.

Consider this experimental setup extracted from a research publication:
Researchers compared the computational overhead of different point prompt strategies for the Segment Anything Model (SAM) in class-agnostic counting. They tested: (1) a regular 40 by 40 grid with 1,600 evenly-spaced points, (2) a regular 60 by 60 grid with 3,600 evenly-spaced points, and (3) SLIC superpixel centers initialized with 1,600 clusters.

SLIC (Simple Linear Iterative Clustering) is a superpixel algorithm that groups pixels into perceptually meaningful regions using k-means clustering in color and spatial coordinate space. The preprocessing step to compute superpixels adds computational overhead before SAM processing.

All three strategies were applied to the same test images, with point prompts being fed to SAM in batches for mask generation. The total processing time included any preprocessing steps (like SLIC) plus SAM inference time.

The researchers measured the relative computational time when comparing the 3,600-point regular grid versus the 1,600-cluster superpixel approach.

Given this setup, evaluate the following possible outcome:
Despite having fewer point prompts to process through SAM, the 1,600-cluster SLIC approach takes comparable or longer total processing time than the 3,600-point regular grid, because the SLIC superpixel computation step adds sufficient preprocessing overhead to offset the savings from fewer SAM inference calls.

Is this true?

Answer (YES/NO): NO